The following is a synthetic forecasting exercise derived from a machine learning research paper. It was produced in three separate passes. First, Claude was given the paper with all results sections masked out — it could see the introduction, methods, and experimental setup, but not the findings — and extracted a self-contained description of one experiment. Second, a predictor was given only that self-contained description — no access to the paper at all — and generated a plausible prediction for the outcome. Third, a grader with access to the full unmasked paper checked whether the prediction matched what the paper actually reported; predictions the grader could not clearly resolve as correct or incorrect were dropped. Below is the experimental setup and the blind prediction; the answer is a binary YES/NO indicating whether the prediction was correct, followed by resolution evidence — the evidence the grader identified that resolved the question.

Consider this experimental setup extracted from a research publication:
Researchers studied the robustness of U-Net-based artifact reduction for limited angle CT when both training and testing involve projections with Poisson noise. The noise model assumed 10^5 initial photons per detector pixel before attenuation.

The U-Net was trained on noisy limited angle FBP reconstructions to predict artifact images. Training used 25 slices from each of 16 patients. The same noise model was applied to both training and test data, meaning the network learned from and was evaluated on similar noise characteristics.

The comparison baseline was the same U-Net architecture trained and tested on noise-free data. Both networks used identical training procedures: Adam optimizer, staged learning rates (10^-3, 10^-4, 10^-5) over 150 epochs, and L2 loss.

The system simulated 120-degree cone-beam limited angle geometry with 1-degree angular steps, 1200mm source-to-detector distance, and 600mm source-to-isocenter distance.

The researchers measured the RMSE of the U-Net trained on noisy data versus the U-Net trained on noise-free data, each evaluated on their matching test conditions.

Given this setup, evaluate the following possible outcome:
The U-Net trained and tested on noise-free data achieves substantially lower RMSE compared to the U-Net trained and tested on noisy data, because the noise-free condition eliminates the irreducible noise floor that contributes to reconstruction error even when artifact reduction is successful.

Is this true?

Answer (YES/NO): YES